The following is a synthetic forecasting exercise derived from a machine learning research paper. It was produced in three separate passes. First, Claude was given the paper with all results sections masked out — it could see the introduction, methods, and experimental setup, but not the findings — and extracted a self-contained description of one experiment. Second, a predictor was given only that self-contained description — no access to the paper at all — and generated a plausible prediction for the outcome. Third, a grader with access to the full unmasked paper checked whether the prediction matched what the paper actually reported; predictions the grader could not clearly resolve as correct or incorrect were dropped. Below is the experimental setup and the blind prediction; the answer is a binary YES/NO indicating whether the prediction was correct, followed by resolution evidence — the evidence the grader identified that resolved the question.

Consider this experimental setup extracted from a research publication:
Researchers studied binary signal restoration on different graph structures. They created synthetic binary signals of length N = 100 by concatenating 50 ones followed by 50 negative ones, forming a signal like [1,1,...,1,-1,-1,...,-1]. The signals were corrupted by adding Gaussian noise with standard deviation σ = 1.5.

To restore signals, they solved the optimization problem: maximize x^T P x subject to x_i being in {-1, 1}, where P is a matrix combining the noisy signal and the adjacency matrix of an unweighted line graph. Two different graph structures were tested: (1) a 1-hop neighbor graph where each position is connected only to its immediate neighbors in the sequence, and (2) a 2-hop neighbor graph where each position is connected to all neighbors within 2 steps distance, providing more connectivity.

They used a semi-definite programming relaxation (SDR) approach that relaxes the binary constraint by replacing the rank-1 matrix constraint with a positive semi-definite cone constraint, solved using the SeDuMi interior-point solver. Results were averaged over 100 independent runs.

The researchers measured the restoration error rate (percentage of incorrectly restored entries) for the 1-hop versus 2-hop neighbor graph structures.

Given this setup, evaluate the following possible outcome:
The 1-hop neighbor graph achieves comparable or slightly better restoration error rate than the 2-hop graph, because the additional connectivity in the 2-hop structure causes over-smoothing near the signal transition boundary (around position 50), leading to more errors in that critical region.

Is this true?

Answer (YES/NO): NO